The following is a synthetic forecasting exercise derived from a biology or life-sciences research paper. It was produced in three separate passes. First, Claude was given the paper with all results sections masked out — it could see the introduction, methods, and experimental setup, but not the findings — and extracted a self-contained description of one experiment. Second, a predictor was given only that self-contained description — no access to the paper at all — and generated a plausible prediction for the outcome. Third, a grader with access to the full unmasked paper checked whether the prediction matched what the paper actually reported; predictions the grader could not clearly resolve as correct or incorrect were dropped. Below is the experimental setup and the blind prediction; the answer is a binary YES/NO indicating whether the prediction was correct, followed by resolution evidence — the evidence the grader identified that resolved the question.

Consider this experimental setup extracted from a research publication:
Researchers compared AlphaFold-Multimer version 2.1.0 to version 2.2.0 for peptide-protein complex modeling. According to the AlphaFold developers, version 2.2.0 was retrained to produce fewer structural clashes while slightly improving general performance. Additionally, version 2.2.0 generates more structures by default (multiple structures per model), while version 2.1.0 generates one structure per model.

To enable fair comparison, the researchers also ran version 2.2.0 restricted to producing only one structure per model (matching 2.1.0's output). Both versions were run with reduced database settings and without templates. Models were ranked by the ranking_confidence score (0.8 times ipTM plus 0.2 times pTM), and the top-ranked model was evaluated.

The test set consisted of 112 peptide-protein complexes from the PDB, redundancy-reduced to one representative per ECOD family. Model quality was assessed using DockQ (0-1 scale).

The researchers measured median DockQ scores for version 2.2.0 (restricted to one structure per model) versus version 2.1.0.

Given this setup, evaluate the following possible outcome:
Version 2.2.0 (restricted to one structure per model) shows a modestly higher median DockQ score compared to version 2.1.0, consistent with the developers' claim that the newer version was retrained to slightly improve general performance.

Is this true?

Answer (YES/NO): YES